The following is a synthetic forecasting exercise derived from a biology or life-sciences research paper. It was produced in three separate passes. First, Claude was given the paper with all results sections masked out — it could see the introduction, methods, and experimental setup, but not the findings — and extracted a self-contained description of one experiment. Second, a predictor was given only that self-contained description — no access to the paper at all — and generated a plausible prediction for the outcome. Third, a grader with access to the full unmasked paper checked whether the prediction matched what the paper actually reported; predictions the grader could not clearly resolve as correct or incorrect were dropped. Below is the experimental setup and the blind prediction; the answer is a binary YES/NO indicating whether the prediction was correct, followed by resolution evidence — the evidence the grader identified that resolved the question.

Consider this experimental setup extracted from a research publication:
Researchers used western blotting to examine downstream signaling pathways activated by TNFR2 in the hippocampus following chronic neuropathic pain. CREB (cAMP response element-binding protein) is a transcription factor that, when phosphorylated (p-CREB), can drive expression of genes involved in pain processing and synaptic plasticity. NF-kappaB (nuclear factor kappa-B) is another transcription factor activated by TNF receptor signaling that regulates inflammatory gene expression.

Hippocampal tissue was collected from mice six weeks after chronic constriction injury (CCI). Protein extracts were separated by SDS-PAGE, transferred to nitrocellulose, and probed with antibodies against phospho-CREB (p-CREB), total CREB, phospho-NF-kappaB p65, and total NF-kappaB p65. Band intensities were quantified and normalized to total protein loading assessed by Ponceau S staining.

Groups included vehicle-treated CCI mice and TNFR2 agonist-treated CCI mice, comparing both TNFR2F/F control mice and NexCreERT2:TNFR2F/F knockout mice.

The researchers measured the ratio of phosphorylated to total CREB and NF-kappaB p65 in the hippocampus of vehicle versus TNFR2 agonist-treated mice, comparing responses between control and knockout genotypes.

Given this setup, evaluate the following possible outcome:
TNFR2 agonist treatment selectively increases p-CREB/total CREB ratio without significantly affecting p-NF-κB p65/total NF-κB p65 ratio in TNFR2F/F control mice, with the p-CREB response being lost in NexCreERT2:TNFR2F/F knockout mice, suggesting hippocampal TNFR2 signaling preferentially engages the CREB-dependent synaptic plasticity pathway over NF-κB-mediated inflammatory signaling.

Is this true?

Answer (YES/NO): NO